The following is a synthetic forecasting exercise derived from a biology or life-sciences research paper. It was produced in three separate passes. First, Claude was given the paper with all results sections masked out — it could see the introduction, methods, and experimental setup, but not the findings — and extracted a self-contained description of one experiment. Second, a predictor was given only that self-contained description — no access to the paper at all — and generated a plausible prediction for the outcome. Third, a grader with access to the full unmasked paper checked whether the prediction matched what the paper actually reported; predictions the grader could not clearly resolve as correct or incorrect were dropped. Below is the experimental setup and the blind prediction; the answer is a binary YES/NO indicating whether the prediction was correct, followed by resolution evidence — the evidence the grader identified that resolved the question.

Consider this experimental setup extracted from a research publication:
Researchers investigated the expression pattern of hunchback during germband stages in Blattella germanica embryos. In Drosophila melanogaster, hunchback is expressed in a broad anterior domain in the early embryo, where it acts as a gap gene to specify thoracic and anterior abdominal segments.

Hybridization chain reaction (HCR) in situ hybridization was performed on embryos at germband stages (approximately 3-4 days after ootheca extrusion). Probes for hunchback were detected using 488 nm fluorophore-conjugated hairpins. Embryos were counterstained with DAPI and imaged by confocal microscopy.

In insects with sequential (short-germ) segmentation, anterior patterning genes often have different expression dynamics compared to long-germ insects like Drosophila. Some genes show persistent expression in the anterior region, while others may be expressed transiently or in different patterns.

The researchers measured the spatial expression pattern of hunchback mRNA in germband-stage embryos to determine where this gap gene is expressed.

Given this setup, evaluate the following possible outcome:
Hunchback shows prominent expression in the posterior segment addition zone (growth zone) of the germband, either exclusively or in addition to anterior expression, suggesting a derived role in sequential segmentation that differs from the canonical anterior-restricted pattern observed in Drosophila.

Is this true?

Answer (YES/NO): NO